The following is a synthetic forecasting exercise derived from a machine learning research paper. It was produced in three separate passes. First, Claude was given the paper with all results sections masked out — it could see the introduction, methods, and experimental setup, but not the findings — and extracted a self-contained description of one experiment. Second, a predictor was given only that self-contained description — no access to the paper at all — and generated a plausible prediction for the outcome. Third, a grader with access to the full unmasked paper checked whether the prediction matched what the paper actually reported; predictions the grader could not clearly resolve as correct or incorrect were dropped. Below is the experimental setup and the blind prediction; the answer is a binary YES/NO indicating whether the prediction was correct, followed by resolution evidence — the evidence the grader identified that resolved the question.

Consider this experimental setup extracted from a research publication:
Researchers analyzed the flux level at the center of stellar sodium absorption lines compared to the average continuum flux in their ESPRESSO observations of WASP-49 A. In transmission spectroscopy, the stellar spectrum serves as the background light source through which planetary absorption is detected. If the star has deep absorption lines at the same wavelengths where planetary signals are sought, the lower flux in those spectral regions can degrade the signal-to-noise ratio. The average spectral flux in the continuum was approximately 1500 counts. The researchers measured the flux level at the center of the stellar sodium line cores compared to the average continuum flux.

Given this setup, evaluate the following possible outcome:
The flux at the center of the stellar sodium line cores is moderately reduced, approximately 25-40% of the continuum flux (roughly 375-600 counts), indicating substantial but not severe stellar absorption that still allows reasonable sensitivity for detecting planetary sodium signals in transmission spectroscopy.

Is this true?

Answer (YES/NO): NO